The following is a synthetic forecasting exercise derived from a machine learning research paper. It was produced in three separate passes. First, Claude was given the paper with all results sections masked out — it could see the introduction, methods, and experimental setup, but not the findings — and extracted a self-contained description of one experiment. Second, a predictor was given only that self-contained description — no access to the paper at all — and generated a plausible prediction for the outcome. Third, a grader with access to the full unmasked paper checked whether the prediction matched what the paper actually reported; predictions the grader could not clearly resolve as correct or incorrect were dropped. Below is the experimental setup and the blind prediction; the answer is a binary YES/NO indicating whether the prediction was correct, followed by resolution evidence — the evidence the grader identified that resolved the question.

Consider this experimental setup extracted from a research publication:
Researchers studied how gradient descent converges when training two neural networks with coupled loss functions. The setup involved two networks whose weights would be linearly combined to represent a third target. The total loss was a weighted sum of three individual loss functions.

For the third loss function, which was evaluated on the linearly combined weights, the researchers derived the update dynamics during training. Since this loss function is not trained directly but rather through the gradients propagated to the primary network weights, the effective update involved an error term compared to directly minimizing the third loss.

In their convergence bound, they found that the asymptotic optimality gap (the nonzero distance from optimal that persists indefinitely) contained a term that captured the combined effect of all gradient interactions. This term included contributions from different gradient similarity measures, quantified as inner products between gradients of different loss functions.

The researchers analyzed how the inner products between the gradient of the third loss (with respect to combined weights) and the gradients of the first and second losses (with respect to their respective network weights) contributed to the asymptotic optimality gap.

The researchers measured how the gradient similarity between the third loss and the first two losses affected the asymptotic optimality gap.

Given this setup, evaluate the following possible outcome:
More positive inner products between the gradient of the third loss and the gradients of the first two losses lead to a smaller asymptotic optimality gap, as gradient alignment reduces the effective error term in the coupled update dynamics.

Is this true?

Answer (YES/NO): YES